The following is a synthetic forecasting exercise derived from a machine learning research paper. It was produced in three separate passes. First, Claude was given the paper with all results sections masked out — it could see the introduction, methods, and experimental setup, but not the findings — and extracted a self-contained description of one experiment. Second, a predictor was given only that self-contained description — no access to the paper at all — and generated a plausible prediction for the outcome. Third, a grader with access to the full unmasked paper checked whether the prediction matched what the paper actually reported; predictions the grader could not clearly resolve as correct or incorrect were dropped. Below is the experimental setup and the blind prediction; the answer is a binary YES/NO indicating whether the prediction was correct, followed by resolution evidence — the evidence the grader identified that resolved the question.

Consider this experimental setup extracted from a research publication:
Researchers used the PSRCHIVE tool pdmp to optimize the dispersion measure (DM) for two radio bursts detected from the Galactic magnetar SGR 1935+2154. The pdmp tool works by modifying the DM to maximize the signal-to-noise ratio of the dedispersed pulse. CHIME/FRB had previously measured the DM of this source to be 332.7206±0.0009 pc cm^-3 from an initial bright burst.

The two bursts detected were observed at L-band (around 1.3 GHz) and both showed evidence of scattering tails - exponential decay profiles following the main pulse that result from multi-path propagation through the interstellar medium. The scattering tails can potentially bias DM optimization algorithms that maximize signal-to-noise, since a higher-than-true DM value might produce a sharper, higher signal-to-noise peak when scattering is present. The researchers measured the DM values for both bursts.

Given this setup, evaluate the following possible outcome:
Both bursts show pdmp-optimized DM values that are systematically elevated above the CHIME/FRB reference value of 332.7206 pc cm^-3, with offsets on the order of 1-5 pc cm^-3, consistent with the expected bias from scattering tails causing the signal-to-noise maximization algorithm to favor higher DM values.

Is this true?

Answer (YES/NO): NO